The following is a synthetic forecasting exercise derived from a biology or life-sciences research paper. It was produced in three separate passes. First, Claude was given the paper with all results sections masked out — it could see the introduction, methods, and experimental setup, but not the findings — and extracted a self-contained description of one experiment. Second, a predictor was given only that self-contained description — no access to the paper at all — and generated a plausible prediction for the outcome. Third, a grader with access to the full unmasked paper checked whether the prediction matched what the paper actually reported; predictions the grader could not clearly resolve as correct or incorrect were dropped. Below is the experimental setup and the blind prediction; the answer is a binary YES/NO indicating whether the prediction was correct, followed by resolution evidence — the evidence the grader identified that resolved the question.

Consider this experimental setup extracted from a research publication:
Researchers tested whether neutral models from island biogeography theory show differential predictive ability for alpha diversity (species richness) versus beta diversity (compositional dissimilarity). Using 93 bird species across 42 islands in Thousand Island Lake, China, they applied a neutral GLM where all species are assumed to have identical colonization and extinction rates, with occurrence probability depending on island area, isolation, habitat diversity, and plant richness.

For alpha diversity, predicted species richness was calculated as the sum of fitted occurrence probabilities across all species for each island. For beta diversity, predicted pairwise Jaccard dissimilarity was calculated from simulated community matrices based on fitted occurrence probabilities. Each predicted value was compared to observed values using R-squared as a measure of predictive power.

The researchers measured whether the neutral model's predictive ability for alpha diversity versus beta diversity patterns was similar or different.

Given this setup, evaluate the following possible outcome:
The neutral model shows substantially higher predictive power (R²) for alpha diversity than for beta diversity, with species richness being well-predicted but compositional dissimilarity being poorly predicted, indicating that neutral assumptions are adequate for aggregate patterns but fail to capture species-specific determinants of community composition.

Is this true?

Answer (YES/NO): YES